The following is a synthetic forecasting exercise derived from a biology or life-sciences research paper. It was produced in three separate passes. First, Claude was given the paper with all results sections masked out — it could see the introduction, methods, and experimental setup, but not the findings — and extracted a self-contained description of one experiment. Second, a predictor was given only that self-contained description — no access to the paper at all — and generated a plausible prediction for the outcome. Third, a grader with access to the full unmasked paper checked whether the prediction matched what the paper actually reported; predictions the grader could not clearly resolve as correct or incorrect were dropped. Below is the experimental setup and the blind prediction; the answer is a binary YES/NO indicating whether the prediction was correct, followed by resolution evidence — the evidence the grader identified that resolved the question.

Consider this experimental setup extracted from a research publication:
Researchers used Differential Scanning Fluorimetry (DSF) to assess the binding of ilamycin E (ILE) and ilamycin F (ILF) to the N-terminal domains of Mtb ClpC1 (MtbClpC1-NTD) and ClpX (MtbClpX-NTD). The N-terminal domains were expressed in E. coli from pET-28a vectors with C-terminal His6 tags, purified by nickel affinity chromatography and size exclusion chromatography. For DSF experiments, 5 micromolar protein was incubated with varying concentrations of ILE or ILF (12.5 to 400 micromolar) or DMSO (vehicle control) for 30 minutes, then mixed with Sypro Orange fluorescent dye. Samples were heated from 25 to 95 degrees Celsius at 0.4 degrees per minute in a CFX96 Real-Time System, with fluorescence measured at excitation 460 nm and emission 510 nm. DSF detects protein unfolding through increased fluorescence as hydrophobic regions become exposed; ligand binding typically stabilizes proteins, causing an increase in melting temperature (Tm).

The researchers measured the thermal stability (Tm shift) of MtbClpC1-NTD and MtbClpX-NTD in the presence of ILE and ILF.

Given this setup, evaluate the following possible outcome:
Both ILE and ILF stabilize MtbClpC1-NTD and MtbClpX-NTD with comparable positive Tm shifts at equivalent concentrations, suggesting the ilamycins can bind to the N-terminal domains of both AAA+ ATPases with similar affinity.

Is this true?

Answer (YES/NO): NO